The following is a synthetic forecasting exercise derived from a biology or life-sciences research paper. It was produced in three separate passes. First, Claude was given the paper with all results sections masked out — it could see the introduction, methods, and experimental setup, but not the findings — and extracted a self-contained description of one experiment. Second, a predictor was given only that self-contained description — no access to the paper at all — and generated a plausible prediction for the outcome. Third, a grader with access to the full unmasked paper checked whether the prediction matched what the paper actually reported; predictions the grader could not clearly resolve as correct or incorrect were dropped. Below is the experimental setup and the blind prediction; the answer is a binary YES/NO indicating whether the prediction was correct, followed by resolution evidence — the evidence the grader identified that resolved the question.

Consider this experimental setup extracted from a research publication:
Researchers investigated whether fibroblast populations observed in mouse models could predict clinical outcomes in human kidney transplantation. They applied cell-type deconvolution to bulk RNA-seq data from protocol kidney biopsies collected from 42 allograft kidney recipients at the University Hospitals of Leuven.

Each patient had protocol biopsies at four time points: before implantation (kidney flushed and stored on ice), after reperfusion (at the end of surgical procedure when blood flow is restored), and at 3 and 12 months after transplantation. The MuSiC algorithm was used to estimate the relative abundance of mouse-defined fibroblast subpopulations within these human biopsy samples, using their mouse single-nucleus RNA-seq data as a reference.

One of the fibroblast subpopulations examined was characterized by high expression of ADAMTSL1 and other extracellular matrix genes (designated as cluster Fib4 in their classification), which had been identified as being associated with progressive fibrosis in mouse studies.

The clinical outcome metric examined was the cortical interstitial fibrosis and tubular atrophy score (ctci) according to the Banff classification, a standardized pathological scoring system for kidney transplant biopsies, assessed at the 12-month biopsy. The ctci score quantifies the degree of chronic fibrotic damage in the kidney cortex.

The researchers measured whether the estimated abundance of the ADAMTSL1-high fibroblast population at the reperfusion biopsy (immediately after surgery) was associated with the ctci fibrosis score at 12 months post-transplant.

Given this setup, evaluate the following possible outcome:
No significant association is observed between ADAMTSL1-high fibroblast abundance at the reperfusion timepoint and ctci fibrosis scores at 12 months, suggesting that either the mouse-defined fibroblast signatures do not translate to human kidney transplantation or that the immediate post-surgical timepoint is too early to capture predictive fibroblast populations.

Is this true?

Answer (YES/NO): NO